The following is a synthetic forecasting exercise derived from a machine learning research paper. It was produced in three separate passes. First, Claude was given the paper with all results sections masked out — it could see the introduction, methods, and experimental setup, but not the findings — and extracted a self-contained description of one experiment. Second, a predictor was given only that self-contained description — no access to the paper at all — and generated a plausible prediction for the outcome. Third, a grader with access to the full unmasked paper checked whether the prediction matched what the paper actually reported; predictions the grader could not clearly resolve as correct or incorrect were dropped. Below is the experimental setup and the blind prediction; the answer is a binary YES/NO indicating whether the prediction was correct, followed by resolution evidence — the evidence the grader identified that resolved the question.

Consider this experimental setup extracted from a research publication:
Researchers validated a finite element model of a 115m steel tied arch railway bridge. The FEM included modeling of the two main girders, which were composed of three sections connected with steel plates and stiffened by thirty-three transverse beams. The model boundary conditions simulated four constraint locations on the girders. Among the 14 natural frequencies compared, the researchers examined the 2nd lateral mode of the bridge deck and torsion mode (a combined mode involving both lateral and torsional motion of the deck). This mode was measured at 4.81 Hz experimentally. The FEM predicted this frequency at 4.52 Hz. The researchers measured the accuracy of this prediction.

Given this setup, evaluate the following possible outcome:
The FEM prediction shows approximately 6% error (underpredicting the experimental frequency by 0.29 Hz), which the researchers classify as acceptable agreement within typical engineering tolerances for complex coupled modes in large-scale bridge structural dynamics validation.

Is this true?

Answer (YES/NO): NO